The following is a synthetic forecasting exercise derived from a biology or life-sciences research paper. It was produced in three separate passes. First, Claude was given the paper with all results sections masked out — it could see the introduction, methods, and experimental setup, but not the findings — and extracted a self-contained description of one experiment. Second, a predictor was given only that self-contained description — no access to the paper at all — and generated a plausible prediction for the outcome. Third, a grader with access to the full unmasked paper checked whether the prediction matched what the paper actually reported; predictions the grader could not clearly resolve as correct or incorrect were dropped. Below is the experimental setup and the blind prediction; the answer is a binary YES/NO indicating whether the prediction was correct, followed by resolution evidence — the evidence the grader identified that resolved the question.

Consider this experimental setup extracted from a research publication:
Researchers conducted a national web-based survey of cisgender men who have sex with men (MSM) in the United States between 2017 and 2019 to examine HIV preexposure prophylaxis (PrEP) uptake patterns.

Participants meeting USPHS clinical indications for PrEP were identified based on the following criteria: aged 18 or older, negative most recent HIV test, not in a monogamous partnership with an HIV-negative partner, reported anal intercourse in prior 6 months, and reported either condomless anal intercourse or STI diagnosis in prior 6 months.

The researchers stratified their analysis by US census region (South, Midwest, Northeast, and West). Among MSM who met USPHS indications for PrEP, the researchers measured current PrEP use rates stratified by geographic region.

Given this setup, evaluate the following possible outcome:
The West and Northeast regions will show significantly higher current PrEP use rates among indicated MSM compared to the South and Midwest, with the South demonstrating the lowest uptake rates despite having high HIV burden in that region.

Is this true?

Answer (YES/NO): NO